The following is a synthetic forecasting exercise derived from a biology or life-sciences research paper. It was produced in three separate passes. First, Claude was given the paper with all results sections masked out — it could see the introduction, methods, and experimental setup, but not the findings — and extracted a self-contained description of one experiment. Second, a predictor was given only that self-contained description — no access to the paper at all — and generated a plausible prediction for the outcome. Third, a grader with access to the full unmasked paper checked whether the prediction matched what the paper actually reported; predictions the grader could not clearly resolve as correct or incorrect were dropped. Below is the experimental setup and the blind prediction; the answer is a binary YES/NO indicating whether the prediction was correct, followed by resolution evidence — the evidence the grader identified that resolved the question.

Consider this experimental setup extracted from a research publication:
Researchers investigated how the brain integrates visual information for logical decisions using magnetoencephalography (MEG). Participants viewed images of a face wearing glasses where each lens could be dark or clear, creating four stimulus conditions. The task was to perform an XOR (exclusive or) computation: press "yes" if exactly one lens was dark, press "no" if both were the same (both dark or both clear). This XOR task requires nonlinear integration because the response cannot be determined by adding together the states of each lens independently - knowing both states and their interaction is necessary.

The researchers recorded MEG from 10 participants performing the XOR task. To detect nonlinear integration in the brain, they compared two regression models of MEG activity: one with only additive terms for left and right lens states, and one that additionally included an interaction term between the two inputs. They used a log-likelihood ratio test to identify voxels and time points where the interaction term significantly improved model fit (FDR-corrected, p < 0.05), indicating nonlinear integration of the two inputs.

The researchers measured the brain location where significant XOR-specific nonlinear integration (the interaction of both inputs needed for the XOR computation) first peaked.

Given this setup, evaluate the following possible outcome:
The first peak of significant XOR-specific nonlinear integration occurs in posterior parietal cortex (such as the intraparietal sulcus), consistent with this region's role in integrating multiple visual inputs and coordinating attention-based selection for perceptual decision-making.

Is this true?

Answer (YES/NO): YES